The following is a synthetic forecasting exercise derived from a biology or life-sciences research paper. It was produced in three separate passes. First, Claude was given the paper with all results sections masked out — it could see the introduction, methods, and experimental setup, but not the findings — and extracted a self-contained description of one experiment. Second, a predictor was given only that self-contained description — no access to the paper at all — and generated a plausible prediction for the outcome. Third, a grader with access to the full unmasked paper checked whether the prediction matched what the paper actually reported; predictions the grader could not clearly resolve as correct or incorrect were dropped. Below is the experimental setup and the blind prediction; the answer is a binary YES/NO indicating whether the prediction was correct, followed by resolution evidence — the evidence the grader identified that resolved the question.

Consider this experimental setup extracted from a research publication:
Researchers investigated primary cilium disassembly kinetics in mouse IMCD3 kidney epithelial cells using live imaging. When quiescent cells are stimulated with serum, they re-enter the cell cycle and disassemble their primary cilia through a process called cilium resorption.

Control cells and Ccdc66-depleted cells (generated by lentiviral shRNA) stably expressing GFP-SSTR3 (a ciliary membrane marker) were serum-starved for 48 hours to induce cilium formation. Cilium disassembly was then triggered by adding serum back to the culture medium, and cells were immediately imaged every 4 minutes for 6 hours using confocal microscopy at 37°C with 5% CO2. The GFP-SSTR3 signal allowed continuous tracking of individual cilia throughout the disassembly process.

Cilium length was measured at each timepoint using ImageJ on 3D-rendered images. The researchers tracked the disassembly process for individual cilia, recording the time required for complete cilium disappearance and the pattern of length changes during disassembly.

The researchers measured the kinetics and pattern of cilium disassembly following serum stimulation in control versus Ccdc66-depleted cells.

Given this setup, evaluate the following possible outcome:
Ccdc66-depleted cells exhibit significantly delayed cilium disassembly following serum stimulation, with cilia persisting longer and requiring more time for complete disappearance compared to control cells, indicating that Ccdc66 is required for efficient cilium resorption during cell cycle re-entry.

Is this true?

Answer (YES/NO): NO